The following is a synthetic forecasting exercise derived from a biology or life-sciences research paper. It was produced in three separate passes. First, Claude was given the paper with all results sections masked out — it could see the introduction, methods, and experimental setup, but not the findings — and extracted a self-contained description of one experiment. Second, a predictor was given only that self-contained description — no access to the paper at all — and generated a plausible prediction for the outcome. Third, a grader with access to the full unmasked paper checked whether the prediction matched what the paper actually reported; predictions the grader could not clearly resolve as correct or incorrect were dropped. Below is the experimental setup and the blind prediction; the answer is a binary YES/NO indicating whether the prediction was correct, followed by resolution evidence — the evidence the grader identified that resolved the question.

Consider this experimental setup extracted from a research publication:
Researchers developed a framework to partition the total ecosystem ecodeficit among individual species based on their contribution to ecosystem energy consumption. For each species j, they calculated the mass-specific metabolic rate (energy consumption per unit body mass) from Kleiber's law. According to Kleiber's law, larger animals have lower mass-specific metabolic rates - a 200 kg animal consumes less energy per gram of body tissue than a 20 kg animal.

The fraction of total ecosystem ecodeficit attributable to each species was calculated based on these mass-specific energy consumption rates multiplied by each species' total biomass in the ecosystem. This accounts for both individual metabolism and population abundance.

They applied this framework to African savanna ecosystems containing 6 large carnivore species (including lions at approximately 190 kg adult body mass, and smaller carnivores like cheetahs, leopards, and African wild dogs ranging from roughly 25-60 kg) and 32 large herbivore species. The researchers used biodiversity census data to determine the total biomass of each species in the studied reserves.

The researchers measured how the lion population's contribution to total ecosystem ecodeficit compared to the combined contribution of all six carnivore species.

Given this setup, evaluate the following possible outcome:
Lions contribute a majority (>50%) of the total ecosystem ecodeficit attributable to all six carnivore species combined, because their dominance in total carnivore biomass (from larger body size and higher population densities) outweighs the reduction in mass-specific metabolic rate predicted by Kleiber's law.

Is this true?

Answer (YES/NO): NO